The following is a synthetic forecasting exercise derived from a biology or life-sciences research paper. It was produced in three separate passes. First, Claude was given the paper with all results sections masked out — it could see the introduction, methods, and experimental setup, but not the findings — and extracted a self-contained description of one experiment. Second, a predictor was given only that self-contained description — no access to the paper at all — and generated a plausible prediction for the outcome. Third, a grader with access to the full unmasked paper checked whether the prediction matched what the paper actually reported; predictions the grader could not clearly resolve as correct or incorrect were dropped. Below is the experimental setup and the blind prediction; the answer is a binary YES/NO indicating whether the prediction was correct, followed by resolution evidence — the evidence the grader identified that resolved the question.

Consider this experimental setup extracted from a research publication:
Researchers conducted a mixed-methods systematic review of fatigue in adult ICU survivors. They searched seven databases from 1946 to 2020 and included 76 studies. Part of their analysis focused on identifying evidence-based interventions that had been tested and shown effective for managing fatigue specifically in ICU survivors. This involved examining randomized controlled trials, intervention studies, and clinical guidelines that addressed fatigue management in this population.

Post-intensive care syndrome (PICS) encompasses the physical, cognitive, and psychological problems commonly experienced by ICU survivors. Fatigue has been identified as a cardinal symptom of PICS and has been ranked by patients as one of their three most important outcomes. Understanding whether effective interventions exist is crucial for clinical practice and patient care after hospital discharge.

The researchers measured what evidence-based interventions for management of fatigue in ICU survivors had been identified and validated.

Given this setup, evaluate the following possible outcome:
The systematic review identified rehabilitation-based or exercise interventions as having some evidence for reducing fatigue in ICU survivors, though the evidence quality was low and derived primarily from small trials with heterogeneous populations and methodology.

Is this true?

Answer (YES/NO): NO